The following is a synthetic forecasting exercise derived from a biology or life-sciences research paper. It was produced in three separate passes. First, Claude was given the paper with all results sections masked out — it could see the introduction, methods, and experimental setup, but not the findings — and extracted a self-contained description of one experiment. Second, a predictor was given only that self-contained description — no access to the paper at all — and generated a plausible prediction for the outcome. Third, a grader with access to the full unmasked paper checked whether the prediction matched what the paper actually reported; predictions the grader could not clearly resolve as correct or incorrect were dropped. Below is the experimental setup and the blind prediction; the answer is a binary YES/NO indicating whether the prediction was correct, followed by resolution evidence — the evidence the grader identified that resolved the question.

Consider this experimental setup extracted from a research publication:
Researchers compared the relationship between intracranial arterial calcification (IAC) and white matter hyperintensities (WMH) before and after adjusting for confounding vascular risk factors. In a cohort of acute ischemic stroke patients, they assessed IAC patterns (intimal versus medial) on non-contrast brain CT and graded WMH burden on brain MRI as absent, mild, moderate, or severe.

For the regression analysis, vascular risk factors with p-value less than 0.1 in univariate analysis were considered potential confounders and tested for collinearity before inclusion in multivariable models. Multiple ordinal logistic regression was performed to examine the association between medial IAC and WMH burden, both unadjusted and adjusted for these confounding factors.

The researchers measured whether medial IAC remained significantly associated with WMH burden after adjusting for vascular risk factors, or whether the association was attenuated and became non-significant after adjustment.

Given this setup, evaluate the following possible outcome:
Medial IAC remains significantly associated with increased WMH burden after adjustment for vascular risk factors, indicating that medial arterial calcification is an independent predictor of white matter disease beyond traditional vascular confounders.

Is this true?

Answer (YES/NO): YES